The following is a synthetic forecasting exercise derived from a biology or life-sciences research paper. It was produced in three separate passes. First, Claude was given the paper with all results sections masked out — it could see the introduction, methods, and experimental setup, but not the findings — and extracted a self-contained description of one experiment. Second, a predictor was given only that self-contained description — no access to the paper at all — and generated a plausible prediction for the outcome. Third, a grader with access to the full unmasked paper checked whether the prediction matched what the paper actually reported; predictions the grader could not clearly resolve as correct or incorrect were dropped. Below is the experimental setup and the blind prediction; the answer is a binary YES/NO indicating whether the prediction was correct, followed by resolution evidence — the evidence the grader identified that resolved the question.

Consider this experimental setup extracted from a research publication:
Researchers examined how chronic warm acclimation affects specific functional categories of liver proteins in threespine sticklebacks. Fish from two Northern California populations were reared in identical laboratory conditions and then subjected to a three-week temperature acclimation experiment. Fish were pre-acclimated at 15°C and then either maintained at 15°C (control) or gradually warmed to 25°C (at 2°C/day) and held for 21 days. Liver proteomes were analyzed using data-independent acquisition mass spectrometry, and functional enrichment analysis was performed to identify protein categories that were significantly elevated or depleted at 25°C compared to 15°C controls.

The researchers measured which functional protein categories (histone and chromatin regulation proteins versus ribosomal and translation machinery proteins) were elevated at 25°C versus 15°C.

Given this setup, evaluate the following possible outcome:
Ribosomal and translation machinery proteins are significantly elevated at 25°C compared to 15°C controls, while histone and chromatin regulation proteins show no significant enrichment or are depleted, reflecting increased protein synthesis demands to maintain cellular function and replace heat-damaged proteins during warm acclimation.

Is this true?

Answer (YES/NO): NO